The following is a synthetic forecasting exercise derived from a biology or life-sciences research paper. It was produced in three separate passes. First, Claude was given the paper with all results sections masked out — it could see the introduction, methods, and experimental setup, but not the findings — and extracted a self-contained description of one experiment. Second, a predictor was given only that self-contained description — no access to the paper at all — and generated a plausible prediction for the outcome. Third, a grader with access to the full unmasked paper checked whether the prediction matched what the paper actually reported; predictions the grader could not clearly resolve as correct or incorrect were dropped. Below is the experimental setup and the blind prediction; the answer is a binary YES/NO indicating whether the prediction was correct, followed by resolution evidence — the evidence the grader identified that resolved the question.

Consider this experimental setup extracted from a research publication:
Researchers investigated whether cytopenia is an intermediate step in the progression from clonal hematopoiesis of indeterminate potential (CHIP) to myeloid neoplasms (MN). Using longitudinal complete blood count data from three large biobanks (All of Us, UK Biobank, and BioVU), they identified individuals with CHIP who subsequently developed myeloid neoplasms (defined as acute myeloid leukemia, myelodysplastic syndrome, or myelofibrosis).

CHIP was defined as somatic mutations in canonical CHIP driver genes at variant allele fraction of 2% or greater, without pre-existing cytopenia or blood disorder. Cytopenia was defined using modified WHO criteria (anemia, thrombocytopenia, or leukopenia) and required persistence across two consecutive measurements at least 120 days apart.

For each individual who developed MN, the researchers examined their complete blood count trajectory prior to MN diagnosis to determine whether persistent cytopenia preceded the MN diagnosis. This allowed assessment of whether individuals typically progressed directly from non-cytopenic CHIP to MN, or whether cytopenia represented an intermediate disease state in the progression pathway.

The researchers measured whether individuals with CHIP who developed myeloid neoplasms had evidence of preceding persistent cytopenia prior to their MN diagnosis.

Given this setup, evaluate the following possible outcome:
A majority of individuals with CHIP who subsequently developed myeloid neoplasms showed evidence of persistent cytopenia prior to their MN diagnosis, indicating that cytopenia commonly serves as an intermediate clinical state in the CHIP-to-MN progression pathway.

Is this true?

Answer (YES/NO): YES